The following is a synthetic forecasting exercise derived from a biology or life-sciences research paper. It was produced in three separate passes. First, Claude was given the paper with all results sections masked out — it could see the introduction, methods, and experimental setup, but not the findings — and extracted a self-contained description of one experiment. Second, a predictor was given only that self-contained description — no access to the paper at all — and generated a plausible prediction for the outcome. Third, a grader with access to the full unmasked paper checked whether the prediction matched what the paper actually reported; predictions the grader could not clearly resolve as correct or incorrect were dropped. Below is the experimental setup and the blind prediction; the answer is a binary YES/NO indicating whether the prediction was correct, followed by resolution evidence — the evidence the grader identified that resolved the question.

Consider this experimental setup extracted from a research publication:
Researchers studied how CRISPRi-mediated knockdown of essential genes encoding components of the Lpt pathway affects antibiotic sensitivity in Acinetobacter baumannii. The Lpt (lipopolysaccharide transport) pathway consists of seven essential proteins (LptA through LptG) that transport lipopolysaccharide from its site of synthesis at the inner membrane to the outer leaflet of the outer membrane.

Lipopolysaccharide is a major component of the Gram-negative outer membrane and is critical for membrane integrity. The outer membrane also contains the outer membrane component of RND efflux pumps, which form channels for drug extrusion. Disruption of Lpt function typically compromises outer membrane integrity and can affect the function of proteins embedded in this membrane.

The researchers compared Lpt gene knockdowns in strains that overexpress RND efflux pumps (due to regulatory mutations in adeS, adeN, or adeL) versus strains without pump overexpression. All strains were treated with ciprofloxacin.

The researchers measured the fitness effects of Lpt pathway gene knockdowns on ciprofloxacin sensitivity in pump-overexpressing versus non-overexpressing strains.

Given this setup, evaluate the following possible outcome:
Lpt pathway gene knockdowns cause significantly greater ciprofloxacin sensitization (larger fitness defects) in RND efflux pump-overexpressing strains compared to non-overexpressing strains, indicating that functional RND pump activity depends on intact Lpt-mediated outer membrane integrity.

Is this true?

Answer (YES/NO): YES